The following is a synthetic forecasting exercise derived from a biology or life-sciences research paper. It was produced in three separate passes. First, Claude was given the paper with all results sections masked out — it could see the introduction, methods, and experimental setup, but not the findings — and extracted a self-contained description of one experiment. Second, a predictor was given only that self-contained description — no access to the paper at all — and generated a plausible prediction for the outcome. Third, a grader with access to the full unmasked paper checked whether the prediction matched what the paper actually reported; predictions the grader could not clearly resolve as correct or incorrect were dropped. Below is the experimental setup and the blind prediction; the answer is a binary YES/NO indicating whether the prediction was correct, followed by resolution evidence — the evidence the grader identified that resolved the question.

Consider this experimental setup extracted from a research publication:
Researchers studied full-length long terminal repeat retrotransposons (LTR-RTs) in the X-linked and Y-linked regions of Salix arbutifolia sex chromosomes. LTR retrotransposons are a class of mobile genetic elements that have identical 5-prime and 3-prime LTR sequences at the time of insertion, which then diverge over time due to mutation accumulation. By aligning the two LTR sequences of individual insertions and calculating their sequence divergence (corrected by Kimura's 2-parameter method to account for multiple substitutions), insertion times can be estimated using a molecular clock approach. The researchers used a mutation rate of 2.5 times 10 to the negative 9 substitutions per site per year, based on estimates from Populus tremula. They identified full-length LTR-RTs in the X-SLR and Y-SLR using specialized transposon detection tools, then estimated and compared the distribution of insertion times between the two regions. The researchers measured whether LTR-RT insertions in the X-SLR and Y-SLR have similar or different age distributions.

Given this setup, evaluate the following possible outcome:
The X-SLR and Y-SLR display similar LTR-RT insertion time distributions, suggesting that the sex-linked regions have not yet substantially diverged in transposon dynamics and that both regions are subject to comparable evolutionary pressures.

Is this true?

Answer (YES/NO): YES